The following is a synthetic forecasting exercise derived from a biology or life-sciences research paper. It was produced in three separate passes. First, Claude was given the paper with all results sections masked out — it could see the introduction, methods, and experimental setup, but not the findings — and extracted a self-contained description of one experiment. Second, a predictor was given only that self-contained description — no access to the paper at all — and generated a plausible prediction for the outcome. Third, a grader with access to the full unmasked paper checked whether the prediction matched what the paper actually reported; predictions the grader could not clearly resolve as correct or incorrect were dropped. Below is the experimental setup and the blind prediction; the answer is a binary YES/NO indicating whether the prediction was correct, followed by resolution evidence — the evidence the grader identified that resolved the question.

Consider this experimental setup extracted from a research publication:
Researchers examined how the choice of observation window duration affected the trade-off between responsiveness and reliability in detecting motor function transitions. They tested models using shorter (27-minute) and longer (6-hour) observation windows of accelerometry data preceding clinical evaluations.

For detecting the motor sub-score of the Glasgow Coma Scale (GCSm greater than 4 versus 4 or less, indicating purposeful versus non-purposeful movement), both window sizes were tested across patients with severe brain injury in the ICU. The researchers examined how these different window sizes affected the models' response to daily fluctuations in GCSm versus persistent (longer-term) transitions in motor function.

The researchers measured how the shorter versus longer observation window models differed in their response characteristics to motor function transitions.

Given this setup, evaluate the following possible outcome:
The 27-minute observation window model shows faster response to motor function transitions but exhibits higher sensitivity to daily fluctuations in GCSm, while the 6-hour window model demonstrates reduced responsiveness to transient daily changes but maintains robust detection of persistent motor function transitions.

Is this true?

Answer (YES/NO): YES